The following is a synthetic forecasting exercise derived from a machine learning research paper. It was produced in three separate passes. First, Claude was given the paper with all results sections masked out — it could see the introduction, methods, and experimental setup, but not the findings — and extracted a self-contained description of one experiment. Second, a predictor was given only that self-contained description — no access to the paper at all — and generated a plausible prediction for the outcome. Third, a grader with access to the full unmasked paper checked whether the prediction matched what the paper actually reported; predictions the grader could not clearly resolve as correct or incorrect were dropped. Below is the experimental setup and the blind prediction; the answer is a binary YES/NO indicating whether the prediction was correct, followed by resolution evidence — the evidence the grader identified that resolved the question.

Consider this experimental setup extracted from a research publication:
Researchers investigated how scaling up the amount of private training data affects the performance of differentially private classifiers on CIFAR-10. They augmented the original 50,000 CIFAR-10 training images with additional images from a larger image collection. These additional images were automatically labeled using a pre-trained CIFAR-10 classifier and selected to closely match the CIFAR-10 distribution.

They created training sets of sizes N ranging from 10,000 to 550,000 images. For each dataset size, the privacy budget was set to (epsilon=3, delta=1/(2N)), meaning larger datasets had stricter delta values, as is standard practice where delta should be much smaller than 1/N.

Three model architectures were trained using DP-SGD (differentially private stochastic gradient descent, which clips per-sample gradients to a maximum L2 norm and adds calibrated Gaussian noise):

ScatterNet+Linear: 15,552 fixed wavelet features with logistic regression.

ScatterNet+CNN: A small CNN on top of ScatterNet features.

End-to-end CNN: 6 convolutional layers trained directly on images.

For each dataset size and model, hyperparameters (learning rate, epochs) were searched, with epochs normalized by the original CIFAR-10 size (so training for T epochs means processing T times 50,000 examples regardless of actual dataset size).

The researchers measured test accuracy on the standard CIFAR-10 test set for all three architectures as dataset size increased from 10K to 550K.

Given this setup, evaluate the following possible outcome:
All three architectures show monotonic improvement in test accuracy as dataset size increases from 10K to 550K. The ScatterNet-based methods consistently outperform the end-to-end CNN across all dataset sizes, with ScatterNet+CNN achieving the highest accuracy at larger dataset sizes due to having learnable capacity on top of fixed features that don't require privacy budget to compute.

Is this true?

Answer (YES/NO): NO